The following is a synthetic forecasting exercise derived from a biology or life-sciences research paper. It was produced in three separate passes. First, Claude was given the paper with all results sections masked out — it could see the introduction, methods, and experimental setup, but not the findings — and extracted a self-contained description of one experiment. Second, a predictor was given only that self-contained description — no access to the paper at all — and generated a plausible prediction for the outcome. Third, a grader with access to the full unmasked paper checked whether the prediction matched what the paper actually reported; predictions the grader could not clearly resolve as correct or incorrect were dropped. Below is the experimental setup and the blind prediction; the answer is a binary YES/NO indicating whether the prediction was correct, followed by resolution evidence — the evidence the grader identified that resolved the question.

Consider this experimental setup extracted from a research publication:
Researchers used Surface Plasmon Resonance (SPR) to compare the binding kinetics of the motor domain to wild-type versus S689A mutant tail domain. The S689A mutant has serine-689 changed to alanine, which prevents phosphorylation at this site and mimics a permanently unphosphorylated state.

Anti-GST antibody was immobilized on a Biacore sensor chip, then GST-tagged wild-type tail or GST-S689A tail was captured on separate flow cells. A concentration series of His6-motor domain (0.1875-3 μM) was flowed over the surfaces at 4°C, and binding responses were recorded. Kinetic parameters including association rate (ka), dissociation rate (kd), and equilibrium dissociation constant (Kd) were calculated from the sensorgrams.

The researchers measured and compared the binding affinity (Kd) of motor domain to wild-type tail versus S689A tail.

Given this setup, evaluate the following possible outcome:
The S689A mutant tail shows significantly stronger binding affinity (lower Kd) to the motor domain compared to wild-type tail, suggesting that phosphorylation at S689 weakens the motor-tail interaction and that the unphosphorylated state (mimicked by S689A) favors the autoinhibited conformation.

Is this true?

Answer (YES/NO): YES